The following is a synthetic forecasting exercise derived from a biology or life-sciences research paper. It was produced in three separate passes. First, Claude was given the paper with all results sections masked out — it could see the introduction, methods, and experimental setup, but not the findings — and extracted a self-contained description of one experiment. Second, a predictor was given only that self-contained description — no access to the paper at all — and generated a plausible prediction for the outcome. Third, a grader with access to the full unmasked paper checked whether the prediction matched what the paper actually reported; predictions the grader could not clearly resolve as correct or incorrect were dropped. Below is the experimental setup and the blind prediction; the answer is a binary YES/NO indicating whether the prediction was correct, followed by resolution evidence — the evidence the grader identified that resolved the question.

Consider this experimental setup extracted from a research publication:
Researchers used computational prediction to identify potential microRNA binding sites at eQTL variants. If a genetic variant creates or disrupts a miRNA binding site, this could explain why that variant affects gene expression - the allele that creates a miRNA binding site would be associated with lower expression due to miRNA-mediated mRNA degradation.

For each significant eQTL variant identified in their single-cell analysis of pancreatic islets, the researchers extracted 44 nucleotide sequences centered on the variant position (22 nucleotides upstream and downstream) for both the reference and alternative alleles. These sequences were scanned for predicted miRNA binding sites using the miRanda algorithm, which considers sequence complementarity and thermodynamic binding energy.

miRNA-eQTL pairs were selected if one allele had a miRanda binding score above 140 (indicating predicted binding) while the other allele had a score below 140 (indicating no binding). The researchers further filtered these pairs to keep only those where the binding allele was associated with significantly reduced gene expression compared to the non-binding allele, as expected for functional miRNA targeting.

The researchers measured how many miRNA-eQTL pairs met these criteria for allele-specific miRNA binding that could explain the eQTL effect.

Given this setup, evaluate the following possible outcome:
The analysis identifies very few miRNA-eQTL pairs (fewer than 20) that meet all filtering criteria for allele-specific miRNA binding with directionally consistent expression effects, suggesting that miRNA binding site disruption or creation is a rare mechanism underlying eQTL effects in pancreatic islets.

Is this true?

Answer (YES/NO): NO